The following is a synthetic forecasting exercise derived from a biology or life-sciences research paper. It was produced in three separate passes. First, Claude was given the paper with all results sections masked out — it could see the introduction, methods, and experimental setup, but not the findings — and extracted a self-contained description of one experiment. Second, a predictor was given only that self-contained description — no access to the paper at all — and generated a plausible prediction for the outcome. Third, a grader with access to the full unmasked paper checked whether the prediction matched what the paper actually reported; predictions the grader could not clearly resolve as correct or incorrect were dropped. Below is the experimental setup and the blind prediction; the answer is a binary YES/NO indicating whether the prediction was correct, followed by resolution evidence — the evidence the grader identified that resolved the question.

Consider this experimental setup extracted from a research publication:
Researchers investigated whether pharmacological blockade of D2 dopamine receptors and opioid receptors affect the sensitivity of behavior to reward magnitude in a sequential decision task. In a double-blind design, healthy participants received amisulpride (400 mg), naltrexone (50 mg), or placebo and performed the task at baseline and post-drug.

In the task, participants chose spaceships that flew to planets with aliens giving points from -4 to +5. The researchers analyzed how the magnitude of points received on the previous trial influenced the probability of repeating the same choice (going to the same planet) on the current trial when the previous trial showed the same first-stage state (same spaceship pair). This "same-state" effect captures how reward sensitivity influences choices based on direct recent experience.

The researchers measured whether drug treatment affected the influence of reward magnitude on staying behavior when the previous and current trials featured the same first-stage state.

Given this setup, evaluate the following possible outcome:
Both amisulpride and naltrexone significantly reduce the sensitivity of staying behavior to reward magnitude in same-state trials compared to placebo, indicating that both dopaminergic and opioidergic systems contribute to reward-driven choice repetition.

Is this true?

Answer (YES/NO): NO